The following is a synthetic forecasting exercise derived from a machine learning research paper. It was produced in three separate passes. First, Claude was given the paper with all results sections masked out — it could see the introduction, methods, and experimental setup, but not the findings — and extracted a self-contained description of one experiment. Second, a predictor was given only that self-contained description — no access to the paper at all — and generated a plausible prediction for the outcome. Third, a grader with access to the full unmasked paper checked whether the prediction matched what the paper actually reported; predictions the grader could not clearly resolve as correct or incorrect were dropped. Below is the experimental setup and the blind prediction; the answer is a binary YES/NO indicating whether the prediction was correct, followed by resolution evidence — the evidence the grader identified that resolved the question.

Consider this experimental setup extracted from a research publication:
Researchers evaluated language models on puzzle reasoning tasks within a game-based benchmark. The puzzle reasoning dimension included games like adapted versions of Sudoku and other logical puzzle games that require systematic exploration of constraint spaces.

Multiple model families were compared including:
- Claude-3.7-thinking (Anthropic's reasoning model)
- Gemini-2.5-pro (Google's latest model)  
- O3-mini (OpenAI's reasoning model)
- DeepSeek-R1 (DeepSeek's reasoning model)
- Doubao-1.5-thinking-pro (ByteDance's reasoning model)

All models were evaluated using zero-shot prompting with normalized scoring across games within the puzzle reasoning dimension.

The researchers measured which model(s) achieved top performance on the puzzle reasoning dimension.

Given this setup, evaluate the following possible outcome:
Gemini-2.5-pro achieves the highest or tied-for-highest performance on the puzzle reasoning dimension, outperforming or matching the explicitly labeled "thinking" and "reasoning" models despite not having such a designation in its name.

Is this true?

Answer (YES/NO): YES